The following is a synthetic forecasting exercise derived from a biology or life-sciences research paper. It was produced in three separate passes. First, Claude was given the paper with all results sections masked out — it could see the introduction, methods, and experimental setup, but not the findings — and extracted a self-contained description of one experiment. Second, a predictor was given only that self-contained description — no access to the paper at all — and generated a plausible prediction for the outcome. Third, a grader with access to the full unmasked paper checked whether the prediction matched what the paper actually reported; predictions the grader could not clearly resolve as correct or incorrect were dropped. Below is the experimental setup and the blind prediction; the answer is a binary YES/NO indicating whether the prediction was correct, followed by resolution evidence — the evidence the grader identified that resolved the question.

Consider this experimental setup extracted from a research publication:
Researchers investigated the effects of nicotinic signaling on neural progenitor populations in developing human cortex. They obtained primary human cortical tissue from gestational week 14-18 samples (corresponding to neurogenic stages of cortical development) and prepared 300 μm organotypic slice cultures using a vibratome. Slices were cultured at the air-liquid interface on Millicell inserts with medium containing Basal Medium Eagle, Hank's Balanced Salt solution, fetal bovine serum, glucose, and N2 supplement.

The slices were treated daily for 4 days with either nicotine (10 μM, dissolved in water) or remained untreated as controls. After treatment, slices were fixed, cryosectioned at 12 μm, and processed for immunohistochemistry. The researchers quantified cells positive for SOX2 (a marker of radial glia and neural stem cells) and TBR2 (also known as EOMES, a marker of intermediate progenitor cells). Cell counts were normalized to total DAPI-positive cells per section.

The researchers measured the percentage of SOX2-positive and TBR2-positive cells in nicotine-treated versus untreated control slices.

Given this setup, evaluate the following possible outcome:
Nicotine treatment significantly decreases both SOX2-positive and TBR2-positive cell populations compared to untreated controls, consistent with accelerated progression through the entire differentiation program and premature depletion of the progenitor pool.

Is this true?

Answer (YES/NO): NO